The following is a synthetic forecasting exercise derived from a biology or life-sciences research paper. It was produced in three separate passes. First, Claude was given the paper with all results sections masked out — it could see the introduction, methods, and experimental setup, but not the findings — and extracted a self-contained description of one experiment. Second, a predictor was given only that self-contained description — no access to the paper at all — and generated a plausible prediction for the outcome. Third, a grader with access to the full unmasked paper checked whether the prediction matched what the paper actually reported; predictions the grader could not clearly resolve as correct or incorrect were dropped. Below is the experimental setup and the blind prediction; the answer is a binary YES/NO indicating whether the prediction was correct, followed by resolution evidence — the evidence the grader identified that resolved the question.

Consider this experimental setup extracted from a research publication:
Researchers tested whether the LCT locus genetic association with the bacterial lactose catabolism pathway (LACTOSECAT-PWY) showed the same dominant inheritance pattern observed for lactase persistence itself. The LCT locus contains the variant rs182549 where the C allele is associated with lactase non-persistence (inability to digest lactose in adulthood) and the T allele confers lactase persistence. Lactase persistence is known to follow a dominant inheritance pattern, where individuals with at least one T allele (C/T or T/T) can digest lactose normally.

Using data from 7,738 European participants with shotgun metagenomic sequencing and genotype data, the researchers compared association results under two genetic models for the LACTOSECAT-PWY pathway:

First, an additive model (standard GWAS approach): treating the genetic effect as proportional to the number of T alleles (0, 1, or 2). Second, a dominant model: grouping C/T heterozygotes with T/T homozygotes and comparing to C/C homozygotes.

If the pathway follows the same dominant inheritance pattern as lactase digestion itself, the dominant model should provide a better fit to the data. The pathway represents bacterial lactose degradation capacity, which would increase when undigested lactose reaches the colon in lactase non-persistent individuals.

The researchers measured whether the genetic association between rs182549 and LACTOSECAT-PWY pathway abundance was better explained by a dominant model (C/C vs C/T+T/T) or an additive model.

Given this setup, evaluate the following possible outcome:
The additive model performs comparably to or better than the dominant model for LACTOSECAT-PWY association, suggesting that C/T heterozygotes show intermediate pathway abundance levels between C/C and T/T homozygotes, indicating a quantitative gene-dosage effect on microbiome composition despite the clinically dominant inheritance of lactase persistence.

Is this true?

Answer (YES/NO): NO